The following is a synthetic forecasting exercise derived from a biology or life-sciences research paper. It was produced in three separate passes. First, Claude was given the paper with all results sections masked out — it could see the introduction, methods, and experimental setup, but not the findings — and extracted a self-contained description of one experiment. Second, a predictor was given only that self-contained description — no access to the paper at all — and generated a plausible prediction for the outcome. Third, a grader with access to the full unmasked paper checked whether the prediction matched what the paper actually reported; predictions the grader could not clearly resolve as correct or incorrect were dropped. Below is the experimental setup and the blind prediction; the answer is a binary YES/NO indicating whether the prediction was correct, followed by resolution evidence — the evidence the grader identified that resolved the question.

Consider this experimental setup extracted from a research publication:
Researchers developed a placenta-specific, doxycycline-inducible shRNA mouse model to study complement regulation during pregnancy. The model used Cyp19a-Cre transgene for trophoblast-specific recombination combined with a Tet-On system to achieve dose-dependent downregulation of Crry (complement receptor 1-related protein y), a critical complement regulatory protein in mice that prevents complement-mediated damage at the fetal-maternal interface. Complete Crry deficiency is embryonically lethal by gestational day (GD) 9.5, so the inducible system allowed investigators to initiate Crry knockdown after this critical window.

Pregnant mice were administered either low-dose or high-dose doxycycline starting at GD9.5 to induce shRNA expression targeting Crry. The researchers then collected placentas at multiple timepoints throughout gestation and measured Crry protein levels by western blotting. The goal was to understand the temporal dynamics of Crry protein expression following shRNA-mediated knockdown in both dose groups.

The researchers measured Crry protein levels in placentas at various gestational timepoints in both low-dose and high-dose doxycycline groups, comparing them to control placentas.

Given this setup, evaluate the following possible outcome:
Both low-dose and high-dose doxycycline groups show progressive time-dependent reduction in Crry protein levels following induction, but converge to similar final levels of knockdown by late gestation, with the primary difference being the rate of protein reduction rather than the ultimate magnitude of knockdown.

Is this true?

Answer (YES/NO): NO